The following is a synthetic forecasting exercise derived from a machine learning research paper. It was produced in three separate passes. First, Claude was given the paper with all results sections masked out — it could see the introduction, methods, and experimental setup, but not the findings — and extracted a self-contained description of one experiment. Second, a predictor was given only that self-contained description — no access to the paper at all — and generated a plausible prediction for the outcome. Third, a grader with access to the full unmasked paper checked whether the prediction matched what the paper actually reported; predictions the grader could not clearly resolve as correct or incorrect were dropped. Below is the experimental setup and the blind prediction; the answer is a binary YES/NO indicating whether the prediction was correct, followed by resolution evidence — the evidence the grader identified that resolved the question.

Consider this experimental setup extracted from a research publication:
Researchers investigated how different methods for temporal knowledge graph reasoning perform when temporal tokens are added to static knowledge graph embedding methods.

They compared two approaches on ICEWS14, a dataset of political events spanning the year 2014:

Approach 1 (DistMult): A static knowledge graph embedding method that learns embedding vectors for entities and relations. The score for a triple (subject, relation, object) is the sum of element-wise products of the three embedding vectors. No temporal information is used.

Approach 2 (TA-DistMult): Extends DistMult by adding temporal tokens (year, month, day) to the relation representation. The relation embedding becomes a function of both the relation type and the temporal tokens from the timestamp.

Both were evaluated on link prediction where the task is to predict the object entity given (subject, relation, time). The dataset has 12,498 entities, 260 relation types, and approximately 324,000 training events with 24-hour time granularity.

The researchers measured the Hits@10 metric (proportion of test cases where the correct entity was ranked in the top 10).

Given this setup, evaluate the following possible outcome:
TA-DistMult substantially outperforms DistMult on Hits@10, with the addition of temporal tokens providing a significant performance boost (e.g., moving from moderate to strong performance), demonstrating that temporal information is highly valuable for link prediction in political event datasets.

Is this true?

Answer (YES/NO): NO